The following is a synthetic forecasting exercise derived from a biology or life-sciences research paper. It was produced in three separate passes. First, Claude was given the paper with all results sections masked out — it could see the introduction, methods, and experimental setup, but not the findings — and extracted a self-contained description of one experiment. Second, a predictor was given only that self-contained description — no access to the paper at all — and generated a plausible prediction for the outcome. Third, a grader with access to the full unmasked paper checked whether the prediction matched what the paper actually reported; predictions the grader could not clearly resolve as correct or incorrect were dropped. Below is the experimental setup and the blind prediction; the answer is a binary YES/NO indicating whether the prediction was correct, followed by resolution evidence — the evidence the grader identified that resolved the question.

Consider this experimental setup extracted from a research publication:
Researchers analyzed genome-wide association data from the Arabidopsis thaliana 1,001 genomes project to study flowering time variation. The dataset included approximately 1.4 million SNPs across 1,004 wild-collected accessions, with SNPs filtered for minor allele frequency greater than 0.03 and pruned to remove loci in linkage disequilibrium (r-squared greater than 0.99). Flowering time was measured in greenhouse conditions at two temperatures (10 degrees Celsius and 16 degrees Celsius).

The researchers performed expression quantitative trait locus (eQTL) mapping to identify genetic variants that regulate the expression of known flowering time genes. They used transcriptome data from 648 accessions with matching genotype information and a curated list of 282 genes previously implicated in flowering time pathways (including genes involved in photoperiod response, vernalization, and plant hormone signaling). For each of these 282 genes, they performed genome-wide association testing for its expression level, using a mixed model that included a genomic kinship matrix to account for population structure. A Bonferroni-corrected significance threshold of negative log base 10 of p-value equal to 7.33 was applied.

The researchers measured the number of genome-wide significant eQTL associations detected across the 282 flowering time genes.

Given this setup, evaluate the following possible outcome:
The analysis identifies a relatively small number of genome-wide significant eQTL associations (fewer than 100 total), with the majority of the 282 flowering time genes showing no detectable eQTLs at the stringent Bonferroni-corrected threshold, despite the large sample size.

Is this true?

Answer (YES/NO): NO